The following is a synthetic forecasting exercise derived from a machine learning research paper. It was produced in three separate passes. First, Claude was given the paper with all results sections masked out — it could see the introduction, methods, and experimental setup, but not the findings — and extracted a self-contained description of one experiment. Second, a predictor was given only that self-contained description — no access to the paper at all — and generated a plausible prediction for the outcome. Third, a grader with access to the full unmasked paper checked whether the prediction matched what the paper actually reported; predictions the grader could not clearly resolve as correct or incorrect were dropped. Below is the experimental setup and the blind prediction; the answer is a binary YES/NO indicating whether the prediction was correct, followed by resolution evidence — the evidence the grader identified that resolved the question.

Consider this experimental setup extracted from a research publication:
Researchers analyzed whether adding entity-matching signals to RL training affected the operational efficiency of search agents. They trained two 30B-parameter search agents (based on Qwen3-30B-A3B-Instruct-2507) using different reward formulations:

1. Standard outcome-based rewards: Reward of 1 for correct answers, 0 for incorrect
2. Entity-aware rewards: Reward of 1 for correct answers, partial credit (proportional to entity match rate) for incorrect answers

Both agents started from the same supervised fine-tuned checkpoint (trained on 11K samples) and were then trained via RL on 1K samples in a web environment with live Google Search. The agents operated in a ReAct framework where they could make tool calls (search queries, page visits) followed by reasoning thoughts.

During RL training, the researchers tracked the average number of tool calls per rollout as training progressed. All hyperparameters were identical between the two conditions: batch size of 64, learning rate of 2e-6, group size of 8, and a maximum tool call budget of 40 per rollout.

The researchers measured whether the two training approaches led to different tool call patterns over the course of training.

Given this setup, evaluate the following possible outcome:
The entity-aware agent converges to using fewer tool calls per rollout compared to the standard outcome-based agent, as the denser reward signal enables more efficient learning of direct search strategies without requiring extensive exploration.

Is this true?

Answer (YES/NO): YES